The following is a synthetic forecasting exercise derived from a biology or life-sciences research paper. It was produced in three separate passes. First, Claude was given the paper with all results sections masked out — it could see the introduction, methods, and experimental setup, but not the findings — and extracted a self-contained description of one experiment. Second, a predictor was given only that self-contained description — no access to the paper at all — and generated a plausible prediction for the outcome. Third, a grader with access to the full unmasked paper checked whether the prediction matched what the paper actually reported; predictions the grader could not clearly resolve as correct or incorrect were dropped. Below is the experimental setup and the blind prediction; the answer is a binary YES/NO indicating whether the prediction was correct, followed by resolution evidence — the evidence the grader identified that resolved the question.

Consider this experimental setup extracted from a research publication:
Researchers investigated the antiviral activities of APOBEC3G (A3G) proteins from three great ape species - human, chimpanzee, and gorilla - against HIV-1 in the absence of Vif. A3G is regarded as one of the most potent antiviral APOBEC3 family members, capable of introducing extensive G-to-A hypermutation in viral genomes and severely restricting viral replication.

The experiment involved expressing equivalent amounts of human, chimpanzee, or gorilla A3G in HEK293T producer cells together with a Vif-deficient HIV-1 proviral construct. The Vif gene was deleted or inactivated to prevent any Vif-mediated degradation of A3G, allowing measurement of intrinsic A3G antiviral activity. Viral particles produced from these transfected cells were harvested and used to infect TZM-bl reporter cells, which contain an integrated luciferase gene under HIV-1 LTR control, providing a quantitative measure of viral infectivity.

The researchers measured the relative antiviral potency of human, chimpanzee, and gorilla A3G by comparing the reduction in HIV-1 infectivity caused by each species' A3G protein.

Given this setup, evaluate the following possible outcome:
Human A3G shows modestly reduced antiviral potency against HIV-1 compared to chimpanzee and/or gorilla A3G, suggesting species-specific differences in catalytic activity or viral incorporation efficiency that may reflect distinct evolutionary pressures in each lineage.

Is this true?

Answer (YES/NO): NO